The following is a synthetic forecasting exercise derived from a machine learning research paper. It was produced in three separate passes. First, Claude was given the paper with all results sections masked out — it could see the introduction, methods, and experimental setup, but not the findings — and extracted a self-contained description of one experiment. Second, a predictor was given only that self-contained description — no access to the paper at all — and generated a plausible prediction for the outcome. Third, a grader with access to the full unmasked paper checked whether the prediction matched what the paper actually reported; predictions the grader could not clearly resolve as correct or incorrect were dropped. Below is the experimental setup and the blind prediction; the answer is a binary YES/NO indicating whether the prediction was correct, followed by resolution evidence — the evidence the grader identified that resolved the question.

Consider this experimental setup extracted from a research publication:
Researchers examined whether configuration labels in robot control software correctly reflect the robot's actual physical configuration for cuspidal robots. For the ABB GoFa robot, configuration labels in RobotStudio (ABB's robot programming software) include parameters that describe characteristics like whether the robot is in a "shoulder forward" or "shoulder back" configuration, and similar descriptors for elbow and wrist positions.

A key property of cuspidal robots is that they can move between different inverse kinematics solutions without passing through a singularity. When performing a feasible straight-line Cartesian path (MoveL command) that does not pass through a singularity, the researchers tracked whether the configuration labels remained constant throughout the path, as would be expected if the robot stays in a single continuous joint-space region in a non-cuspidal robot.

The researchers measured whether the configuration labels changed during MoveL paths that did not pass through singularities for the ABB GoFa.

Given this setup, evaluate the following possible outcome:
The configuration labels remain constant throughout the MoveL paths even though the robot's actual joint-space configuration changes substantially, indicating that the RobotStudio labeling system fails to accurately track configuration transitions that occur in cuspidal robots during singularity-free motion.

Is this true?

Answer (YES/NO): NO